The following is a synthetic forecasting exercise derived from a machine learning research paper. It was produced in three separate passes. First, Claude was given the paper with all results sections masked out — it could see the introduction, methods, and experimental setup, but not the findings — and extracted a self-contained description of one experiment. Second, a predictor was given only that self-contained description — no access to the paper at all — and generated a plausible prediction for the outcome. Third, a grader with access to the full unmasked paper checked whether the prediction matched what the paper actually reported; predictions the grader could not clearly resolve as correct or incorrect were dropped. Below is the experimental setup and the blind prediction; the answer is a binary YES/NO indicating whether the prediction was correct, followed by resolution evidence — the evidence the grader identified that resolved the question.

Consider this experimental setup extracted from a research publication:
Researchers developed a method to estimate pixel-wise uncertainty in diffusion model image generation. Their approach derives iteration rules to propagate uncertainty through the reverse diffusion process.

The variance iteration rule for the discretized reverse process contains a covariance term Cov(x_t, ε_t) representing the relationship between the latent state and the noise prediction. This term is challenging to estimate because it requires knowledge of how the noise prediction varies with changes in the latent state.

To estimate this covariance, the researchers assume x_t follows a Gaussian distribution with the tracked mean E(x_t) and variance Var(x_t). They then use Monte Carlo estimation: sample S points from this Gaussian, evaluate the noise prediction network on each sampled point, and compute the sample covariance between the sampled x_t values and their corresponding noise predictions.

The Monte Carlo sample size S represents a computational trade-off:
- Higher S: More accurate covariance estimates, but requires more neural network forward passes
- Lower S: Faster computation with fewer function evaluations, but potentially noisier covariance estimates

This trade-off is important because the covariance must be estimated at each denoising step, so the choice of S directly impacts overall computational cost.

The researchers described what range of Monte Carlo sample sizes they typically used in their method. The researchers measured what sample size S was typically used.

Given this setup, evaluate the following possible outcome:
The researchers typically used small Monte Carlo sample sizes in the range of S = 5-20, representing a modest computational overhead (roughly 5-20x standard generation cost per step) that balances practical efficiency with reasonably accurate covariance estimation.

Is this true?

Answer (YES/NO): YES